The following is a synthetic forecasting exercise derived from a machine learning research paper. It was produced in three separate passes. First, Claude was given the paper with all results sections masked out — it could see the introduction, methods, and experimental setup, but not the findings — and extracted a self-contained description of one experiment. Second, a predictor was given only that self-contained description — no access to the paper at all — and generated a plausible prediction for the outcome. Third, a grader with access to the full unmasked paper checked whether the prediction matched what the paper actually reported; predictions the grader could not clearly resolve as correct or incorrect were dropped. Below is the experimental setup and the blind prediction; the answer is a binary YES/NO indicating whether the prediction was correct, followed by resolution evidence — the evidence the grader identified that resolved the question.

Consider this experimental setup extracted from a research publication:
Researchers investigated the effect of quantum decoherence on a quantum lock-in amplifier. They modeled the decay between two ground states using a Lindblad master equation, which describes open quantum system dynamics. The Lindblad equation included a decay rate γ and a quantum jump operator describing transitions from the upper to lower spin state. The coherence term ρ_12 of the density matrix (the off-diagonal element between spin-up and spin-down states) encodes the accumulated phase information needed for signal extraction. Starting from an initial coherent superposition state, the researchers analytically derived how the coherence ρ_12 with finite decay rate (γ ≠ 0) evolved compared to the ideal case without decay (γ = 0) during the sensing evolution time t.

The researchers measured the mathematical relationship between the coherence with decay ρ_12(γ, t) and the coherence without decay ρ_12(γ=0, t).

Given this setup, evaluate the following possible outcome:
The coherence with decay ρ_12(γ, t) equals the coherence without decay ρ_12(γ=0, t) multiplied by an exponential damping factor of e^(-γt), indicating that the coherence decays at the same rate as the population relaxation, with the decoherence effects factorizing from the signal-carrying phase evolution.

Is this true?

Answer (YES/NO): YES